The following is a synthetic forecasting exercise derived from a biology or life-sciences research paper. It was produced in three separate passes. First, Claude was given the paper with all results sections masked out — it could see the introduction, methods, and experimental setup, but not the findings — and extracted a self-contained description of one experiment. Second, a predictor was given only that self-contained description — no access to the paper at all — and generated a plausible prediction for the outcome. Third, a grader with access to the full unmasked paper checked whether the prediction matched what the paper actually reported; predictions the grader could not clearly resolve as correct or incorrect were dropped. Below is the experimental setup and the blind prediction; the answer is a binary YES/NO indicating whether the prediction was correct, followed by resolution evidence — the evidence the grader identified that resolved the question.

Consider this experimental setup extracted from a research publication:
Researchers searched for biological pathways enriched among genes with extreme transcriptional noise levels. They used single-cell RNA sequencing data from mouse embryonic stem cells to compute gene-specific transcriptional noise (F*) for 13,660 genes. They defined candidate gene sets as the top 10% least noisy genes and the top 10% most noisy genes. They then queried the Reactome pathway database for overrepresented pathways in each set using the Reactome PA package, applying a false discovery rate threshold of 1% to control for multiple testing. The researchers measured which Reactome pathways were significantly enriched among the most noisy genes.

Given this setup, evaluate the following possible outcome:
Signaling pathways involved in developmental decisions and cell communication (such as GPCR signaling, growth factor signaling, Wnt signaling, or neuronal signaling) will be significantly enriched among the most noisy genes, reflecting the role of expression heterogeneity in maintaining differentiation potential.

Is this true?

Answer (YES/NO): NO